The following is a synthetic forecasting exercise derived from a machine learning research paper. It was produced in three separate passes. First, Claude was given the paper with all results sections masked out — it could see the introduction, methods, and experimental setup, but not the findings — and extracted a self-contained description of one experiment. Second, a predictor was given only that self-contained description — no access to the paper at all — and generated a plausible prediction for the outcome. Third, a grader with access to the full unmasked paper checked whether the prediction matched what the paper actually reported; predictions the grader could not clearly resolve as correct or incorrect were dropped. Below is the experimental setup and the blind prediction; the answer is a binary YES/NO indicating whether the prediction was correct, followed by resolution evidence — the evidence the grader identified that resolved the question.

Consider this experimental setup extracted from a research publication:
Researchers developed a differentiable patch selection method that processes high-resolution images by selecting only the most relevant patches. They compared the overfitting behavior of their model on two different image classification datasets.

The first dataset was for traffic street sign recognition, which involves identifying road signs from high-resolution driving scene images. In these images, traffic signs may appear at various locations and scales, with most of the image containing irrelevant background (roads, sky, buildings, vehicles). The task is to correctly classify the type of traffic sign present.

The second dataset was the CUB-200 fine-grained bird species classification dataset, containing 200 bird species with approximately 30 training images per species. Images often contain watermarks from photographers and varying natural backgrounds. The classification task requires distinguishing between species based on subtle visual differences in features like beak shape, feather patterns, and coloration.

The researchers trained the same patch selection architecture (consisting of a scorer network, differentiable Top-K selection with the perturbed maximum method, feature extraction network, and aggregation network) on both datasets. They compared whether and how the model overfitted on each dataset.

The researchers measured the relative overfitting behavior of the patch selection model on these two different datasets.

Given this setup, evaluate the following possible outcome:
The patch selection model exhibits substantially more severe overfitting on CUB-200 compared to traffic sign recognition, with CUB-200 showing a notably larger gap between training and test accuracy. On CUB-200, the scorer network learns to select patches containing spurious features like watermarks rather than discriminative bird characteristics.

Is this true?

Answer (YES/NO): YES